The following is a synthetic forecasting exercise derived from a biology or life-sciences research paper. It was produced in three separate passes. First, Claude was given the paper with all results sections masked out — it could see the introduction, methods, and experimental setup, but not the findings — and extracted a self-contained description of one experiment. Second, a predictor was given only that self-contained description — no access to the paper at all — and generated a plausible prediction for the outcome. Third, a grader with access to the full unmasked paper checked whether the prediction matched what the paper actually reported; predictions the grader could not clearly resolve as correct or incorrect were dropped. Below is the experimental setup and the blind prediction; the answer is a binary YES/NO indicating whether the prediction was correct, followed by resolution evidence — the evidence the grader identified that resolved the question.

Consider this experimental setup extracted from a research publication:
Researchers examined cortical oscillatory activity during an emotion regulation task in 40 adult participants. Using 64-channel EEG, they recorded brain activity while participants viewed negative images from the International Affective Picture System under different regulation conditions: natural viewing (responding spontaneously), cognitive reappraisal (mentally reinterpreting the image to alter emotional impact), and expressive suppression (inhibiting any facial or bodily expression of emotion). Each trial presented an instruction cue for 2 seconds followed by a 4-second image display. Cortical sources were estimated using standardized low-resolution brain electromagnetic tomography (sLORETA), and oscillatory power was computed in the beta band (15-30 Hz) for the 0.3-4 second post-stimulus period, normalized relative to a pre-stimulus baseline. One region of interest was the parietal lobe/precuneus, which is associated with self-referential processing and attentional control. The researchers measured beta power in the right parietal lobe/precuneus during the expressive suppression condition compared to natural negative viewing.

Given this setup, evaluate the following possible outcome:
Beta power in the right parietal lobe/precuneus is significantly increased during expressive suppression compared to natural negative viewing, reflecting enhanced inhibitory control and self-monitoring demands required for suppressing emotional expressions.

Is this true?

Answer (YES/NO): NO